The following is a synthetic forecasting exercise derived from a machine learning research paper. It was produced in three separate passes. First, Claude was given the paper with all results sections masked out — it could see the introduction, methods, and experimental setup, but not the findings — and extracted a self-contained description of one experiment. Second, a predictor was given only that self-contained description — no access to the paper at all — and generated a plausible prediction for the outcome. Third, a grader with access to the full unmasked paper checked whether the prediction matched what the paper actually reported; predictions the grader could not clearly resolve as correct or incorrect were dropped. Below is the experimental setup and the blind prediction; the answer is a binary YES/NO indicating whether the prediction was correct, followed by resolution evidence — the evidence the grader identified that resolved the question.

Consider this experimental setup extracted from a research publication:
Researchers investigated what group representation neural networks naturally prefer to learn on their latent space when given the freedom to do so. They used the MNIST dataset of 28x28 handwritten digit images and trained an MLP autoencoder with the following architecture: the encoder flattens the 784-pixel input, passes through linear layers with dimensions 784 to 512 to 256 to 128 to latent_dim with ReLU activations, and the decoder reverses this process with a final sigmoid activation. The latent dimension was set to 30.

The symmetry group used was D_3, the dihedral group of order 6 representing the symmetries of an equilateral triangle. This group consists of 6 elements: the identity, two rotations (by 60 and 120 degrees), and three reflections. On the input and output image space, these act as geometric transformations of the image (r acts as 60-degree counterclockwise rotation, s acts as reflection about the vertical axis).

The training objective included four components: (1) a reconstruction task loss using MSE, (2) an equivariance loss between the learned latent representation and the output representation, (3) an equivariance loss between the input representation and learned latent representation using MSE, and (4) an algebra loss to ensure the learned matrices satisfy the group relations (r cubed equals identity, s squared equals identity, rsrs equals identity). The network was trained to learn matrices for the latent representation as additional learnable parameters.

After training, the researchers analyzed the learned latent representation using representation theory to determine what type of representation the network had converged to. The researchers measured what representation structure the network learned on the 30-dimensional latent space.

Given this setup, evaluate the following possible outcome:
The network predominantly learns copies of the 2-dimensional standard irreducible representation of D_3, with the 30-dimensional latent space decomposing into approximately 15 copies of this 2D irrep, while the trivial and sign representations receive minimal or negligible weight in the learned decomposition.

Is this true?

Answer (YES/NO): NO